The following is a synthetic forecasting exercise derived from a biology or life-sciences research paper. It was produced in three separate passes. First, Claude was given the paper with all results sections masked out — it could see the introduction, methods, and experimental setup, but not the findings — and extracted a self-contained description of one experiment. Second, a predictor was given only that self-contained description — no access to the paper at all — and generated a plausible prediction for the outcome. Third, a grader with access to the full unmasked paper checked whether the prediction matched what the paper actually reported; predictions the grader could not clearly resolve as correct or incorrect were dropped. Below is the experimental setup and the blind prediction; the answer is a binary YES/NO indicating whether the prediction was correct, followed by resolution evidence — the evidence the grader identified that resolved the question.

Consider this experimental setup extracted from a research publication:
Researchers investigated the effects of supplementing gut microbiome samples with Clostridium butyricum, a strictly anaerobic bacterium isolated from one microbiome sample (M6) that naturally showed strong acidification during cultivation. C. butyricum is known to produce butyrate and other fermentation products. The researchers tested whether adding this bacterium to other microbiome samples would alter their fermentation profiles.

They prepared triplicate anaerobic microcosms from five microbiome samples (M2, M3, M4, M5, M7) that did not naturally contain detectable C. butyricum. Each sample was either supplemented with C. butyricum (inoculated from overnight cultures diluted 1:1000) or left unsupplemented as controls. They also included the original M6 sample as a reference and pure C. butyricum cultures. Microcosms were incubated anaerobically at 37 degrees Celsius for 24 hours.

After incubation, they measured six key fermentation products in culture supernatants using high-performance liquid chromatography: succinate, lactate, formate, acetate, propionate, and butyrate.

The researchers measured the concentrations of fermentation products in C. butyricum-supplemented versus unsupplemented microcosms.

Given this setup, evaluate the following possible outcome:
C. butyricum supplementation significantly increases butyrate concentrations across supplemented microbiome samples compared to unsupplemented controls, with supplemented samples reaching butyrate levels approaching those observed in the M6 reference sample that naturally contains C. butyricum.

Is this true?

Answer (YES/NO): YES